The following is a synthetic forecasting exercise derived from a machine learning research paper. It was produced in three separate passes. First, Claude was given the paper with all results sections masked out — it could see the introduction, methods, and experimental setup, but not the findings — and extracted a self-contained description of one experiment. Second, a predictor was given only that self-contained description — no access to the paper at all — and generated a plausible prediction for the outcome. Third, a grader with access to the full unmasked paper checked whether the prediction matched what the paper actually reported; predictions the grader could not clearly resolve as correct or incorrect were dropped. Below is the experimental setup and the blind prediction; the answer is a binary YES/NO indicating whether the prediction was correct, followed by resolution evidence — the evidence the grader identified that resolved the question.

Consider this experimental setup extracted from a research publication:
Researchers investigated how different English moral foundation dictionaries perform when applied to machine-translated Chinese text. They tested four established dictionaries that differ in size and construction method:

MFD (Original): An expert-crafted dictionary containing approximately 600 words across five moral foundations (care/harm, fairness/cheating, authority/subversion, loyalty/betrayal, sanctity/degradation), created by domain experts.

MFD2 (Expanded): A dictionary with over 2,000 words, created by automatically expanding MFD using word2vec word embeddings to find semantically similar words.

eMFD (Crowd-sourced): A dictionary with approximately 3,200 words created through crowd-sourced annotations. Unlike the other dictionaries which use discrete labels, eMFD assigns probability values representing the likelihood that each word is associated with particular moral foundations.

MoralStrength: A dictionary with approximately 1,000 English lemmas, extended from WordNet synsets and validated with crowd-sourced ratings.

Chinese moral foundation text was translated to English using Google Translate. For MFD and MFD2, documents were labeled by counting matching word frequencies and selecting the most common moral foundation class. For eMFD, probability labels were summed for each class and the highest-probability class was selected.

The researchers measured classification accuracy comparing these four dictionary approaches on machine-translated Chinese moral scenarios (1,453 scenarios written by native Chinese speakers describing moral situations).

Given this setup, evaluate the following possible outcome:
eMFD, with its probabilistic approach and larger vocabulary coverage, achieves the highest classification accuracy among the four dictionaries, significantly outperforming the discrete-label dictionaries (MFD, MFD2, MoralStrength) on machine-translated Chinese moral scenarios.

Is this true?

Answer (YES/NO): NO